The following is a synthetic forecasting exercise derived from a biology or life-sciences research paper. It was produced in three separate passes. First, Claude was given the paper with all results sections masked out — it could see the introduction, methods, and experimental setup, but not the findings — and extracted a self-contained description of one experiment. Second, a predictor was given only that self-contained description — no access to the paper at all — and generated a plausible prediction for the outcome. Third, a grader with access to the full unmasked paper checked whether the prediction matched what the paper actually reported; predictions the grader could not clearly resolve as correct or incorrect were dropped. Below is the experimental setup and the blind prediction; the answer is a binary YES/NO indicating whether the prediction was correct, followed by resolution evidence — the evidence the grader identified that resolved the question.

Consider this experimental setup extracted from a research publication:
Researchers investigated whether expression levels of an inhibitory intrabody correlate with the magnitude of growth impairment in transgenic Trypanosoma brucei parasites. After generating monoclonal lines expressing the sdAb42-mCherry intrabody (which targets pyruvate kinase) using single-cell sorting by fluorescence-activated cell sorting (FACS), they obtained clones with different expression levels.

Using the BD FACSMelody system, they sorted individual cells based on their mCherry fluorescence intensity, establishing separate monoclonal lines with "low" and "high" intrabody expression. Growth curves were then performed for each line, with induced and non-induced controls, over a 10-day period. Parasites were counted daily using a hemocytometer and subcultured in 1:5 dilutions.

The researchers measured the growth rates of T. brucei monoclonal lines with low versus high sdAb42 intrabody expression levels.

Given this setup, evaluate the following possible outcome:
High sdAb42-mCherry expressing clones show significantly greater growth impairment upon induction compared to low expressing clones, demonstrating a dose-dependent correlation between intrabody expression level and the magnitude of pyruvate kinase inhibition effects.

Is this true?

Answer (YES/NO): YES